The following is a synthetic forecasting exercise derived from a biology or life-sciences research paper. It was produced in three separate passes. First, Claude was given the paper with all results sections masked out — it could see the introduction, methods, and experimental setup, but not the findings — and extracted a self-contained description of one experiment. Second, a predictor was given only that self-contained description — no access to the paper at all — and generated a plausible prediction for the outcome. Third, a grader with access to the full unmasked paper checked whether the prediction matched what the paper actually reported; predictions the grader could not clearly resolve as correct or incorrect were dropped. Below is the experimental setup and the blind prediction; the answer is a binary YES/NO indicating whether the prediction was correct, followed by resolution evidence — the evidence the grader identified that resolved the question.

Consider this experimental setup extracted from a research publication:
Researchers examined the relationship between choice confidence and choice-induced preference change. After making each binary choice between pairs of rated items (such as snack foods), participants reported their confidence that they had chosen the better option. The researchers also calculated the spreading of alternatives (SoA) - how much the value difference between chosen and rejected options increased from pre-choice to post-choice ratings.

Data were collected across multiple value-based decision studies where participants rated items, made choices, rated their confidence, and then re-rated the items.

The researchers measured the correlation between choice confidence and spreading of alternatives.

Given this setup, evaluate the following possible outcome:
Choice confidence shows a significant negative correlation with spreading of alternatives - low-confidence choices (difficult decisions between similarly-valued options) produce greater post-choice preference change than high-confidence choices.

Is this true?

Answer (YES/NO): NO